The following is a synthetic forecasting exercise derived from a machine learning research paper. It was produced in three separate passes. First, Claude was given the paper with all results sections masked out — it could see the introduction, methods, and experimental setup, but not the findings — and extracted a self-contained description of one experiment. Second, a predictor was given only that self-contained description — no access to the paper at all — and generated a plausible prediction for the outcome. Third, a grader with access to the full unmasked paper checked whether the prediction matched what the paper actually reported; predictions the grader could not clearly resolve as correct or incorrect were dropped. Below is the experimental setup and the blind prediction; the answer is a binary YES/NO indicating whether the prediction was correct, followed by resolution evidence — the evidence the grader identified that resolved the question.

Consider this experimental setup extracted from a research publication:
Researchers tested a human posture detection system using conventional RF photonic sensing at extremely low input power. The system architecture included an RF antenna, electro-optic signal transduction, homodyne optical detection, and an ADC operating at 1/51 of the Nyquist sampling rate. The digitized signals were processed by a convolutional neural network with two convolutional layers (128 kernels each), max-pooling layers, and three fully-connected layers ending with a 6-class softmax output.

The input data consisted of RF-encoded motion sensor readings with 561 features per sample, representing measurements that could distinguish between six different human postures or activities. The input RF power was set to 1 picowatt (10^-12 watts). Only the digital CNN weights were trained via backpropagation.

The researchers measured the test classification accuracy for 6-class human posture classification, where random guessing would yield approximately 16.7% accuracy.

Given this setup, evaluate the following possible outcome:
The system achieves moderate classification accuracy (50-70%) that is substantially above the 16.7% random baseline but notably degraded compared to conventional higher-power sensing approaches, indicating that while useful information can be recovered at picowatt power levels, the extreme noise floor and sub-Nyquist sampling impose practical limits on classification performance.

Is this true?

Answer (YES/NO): NO